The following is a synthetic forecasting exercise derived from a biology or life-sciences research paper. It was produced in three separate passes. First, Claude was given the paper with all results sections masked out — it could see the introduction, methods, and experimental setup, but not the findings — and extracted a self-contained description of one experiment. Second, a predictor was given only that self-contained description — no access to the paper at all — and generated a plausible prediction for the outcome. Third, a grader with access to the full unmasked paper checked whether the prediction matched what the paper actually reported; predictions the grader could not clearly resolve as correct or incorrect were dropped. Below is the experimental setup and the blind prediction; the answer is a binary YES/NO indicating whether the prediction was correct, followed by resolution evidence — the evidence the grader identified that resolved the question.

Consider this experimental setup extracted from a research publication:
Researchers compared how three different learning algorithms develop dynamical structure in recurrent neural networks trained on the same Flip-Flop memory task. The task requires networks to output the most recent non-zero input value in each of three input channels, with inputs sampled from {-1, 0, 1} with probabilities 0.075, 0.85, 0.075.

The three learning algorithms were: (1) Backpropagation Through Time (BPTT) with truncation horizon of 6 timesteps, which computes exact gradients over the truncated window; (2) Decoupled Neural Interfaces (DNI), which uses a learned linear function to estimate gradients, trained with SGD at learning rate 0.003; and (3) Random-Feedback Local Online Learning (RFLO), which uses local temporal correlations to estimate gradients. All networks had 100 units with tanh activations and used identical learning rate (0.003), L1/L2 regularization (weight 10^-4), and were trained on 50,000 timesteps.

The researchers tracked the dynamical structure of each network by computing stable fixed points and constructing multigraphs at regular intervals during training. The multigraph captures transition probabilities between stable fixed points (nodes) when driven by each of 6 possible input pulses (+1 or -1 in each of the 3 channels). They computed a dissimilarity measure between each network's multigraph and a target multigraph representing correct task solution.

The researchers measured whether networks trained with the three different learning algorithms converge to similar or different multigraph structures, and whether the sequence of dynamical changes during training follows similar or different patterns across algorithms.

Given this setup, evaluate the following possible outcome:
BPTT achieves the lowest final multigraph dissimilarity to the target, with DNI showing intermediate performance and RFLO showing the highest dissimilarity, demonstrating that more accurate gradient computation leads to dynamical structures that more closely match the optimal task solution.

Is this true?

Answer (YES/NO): NO